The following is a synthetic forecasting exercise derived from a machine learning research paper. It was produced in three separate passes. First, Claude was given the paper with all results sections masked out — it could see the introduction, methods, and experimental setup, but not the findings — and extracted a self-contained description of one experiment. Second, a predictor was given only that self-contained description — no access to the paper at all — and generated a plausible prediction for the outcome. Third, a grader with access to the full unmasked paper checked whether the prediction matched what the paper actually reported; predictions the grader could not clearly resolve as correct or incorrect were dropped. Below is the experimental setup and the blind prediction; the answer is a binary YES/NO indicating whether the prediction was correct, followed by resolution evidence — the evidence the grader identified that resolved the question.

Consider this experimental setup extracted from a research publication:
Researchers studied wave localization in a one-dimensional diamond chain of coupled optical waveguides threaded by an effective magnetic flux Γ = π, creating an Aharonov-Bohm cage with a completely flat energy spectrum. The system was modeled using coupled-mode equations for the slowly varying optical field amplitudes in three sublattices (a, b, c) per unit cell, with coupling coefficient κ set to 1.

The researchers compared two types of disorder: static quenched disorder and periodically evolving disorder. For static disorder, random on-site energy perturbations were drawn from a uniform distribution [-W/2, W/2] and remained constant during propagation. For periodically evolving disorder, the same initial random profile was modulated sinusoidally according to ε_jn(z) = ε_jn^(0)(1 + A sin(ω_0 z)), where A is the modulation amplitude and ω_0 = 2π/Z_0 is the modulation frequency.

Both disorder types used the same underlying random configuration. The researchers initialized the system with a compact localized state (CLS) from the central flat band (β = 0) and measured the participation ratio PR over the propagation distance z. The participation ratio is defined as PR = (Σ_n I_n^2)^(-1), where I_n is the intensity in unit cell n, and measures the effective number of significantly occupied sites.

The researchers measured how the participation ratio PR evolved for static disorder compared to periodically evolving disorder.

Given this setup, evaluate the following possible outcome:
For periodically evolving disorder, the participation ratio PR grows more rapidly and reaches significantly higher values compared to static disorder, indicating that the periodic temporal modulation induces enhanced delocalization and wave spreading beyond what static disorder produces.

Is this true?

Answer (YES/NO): NO